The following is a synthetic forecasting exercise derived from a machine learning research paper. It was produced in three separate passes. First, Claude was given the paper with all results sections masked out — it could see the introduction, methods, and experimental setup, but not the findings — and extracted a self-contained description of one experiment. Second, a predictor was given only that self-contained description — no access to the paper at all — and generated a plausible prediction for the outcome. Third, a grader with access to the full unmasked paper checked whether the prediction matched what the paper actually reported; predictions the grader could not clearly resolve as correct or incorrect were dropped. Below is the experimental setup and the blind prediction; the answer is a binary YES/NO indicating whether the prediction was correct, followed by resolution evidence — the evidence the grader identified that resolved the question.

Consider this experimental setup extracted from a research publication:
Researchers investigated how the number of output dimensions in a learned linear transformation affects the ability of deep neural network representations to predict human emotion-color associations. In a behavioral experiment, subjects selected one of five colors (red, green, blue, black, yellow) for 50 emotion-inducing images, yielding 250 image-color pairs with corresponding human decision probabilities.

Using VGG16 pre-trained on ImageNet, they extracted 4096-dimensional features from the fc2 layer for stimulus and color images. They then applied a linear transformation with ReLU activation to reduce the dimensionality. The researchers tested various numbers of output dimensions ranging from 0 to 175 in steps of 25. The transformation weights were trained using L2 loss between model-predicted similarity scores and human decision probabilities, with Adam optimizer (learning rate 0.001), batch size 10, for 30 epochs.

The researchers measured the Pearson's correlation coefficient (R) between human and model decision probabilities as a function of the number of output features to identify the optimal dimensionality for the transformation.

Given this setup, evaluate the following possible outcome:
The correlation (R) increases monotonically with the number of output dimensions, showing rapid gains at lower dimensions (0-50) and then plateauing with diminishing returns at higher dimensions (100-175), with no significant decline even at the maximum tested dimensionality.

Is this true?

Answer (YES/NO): NO